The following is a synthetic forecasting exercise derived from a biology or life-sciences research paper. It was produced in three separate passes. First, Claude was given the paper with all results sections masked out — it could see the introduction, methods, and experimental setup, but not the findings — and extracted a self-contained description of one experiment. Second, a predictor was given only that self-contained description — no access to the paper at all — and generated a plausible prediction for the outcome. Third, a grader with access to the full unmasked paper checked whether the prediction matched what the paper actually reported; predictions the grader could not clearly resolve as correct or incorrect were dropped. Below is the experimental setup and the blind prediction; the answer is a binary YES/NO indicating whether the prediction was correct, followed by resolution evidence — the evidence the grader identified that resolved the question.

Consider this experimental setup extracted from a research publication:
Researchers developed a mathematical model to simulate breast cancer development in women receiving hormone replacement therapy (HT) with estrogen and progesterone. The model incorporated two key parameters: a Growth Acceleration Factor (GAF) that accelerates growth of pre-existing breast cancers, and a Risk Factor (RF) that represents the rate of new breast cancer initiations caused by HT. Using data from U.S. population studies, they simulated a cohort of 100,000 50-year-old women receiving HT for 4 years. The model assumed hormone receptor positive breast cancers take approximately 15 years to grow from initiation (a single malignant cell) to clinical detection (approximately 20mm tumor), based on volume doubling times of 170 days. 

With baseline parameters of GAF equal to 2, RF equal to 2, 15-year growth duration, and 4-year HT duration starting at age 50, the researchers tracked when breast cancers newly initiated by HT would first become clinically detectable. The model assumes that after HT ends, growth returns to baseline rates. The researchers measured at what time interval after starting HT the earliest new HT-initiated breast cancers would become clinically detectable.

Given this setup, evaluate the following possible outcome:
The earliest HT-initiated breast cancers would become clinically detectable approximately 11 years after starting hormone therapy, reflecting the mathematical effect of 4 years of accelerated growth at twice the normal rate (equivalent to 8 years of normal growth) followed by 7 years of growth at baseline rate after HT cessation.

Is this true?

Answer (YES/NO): NO